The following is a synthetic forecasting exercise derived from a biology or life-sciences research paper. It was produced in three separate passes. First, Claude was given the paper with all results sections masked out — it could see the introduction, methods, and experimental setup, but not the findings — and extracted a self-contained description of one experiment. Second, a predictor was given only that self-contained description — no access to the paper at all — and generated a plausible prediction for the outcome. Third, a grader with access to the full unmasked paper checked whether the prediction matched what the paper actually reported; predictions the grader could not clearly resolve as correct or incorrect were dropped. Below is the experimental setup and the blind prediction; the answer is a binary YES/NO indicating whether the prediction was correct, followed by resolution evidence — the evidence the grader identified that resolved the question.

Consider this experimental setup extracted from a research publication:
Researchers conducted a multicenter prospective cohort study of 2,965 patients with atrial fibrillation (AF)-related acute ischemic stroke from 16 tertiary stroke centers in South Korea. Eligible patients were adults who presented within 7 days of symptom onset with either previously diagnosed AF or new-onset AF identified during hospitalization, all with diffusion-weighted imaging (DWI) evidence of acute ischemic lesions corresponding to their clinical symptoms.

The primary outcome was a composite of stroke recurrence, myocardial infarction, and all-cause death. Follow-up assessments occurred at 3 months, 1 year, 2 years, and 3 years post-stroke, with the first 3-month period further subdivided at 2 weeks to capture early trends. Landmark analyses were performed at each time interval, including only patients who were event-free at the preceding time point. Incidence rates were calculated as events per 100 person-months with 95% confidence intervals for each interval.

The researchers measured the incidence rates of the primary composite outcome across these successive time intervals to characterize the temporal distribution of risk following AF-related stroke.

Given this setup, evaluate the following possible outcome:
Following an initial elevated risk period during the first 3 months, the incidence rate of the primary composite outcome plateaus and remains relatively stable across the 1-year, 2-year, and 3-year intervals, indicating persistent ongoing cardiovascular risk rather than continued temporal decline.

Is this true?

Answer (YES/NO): NO